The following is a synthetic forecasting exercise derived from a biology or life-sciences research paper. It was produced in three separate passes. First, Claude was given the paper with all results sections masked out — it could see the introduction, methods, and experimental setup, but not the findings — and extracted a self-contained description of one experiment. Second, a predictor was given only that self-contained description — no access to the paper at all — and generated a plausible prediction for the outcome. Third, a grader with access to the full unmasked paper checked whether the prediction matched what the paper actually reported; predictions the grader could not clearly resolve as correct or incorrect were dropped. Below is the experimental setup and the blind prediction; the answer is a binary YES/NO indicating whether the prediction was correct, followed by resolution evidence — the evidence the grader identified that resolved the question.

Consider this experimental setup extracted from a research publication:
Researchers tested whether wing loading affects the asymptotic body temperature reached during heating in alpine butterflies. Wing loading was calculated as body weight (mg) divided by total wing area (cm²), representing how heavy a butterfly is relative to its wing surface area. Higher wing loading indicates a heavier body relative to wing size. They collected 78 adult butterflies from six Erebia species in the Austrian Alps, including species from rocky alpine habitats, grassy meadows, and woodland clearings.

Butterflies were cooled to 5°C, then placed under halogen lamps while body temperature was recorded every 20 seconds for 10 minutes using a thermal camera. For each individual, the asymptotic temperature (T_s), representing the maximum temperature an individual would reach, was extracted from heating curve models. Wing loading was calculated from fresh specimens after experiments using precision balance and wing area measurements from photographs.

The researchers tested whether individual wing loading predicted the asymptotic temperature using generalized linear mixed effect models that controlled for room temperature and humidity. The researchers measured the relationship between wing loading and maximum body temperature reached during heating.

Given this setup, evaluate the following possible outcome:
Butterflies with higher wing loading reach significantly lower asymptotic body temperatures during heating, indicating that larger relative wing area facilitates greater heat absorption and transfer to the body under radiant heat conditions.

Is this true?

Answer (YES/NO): NO